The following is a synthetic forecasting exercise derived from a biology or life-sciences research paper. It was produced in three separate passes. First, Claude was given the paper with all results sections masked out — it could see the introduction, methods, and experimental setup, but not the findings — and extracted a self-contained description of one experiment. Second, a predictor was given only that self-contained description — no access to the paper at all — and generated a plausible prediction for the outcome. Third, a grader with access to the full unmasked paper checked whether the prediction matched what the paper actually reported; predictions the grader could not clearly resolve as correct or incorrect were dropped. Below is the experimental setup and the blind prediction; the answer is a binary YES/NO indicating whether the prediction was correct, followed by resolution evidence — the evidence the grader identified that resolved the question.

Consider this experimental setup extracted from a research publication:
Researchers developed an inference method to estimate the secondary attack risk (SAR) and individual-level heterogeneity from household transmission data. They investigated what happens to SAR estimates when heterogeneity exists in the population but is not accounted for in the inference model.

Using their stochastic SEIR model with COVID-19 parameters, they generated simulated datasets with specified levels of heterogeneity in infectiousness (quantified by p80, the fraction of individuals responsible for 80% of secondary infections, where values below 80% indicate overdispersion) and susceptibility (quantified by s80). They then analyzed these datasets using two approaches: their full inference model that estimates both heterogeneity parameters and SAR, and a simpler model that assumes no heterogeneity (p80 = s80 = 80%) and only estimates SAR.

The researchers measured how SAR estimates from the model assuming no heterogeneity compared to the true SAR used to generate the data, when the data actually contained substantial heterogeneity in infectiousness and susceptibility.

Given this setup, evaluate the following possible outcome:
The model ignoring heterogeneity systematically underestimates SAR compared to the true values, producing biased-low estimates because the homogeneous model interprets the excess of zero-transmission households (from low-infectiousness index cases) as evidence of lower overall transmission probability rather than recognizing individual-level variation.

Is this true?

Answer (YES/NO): YES